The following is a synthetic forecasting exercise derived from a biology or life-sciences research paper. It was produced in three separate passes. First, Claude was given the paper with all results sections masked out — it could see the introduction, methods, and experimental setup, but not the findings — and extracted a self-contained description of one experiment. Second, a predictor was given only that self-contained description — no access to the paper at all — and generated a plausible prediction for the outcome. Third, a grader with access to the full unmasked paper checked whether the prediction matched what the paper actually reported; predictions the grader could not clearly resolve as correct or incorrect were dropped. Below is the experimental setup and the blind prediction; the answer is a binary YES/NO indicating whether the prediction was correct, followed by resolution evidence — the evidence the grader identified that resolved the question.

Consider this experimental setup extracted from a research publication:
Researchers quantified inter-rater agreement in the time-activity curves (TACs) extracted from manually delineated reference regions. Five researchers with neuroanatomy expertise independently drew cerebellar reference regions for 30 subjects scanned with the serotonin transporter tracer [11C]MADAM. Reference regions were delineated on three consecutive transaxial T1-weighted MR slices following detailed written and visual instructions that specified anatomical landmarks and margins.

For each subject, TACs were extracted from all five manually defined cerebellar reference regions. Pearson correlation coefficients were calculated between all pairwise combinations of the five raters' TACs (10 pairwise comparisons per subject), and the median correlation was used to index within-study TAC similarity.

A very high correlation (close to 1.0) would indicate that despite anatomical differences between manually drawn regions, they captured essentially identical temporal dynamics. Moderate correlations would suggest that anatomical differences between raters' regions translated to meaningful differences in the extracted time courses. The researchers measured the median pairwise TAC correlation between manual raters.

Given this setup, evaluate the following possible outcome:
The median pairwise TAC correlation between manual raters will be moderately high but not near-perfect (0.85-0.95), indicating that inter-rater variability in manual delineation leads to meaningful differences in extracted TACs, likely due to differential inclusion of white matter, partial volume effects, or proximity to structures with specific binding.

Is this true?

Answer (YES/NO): NO